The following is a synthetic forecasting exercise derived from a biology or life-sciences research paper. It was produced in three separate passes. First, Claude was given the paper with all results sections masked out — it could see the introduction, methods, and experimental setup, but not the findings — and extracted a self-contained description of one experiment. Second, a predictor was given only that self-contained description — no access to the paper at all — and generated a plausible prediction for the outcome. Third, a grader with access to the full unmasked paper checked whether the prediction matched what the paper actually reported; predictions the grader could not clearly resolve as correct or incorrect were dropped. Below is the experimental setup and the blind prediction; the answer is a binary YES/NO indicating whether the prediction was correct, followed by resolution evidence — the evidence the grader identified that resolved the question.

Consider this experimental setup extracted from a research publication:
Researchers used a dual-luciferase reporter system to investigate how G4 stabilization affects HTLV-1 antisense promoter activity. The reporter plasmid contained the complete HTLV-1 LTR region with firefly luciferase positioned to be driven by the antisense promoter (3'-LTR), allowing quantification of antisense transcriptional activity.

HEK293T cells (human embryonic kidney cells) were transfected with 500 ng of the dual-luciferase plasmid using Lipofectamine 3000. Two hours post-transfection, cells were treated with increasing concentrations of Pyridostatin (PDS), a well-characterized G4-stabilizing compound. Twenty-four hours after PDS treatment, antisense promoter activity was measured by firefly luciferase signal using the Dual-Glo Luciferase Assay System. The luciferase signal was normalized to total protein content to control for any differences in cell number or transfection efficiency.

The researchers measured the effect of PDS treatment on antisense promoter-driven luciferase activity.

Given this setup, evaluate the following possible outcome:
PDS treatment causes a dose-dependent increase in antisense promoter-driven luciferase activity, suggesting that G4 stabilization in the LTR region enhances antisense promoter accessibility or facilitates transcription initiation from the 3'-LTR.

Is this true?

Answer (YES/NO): YES